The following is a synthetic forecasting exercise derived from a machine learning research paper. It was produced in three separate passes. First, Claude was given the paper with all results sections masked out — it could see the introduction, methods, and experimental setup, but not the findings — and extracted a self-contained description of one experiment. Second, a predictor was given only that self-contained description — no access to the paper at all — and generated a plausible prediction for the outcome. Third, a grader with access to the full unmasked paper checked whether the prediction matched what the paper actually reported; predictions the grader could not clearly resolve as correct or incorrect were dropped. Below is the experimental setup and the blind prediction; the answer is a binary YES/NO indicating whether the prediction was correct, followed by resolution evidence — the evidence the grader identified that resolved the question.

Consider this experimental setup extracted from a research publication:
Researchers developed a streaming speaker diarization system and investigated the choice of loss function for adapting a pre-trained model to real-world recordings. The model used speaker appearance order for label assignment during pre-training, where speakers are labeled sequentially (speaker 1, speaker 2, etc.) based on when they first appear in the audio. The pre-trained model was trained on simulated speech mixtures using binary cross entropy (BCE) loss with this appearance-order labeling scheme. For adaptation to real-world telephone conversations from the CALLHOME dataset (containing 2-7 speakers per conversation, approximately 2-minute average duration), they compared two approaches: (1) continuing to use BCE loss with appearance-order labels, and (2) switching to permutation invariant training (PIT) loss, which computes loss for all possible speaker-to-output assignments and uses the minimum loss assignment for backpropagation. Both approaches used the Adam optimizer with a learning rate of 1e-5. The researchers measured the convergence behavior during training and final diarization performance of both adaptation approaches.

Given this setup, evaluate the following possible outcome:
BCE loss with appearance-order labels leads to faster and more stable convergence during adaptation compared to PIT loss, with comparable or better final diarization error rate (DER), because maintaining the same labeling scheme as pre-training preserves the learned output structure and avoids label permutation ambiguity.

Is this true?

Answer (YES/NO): NO